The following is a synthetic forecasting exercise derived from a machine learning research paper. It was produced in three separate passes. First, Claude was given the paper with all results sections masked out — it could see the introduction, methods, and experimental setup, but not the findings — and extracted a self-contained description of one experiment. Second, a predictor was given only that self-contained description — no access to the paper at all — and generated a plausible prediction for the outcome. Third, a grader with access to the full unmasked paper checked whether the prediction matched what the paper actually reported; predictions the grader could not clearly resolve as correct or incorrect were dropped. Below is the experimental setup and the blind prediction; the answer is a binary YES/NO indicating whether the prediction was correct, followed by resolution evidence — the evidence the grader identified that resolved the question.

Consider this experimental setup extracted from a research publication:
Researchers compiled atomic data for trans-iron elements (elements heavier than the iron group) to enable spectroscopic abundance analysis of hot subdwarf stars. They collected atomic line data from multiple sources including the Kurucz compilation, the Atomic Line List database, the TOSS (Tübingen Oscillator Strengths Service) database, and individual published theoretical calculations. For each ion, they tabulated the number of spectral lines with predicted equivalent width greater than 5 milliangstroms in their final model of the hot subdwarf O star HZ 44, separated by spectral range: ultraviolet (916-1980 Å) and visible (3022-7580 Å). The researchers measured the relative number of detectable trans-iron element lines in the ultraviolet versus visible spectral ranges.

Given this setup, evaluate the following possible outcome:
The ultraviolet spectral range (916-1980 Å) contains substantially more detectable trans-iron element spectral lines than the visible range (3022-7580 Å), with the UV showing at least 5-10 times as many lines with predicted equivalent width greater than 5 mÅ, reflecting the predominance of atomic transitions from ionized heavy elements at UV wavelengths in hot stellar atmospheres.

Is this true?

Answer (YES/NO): YES